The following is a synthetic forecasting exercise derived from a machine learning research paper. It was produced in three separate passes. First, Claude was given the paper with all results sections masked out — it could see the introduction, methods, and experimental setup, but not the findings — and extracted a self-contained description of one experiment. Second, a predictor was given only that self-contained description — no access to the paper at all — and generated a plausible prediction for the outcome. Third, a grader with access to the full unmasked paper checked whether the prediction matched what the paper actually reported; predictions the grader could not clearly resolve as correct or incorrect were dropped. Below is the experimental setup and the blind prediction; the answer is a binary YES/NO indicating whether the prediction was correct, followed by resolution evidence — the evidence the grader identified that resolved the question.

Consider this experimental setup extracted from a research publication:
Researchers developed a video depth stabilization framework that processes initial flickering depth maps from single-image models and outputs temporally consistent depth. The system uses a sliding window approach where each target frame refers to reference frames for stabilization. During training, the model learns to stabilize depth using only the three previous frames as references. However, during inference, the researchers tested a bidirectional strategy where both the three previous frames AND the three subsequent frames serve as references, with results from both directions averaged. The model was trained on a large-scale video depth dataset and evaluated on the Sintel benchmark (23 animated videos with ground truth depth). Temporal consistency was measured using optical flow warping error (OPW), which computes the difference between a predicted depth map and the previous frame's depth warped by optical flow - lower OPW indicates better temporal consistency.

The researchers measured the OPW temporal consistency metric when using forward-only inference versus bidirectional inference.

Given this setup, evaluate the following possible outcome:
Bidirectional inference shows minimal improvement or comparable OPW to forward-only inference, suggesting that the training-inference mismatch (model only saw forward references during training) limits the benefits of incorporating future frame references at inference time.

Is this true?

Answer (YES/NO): NO